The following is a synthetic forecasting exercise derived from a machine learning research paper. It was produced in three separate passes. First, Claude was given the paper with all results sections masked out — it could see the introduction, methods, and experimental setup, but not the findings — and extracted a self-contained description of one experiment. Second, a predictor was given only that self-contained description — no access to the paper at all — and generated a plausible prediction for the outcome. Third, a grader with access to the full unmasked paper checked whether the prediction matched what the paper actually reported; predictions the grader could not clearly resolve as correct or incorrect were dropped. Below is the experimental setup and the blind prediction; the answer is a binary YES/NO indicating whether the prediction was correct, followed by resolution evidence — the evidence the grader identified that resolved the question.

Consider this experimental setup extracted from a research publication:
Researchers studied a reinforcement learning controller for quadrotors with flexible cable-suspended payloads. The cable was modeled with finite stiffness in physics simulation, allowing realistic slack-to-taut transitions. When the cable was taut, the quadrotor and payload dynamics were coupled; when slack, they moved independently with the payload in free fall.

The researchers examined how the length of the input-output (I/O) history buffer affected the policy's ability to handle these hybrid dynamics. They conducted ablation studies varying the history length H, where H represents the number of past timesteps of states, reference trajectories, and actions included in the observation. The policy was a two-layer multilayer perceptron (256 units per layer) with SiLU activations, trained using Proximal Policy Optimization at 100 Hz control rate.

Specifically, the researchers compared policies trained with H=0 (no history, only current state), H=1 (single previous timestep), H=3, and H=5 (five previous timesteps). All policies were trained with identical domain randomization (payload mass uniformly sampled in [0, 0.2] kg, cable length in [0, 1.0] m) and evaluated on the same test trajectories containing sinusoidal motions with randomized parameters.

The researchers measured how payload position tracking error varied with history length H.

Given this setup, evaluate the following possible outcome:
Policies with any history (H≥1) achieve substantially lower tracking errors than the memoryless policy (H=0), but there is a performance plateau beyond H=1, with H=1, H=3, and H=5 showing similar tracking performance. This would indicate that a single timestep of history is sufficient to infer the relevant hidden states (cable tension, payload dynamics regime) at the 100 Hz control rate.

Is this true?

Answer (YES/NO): NO